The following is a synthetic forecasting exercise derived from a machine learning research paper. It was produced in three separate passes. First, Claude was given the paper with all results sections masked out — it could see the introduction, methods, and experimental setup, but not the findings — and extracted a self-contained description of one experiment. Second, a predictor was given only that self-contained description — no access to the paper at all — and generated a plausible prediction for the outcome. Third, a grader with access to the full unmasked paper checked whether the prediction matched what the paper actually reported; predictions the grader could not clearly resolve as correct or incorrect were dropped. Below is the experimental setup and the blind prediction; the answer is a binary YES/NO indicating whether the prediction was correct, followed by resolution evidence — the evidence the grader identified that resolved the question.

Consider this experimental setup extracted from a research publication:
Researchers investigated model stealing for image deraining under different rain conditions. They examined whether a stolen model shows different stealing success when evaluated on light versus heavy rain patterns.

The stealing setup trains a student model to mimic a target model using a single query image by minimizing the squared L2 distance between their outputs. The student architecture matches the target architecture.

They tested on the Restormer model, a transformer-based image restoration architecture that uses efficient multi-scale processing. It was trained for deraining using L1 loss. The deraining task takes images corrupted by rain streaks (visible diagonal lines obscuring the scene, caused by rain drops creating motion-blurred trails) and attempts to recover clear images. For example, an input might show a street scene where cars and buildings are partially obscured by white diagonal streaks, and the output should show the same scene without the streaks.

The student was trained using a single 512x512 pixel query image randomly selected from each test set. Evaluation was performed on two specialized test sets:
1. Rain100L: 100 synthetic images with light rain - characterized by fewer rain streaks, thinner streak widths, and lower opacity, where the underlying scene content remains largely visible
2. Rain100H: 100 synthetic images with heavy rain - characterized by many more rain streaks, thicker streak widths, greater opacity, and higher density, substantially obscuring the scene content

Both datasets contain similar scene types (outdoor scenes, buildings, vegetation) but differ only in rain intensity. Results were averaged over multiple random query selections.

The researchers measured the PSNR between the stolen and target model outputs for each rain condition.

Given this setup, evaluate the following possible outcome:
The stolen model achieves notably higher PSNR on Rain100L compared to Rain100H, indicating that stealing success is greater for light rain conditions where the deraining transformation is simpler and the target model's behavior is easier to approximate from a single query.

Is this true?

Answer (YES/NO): YES